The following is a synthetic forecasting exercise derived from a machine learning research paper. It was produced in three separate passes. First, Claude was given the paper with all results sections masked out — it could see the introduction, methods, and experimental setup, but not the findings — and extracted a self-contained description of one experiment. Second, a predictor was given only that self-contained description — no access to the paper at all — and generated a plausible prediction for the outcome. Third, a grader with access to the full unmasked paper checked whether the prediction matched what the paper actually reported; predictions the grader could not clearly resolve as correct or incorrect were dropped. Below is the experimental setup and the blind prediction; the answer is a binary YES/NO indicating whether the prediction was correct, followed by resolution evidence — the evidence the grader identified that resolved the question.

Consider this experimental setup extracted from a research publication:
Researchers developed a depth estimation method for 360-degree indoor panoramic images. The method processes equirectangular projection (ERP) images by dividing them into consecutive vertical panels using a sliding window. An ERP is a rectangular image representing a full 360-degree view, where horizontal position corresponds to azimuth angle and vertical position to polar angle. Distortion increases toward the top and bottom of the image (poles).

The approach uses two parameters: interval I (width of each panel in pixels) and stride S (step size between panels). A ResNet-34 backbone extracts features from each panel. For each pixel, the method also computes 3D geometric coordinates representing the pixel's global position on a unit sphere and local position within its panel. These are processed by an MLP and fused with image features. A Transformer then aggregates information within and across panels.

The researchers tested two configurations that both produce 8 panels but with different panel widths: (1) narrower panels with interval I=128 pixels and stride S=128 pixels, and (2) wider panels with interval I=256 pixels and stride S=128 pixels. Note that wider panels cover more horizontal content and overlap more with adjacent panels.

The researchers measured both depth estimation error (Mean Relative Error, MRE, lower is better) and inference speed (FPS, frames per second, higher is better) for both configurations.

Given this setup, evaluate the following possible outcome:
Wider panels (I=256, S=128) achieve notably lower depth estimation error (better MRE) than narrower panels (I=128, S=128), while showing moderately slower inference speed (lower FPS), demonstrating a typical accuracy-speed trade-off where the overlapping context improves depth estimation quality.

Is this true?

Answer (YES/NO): NO